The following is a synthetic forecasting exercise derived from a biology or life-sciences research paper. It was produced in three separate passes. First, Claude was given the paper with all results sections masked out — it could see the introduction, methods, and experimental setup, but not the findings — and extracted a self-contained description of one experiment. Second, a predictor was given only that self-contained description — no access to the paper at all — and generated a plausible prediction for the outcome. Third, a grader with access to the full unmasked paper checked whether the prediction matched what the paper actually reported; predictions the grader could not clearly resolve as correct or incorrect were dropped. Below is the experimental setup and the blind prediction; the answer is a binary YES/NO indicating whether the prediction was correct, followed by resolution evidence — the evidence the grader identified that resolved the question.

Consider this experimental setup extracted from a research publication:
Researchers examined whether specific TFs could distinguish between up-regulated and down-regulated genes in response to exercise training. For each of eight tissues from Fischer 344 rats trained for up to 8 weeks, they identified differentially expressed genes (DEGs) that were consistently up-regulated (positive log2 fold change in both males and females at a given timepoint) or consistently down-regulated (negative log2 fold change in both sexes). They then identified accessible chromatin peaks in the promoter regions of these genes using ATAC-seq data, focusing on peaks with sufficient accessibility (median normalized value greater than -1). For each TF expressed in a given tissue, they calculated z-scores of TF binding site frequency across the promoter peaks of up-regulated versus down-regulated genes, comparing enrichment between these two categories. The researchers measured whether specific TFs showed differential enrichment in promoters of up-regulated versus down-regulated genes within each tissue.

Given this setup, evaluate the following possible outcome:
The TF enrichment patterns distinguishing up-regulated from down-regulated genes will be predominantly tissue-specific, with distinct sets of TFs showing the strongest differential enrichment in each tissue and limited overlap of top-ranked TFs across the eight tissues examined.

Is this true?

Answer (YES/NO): NO